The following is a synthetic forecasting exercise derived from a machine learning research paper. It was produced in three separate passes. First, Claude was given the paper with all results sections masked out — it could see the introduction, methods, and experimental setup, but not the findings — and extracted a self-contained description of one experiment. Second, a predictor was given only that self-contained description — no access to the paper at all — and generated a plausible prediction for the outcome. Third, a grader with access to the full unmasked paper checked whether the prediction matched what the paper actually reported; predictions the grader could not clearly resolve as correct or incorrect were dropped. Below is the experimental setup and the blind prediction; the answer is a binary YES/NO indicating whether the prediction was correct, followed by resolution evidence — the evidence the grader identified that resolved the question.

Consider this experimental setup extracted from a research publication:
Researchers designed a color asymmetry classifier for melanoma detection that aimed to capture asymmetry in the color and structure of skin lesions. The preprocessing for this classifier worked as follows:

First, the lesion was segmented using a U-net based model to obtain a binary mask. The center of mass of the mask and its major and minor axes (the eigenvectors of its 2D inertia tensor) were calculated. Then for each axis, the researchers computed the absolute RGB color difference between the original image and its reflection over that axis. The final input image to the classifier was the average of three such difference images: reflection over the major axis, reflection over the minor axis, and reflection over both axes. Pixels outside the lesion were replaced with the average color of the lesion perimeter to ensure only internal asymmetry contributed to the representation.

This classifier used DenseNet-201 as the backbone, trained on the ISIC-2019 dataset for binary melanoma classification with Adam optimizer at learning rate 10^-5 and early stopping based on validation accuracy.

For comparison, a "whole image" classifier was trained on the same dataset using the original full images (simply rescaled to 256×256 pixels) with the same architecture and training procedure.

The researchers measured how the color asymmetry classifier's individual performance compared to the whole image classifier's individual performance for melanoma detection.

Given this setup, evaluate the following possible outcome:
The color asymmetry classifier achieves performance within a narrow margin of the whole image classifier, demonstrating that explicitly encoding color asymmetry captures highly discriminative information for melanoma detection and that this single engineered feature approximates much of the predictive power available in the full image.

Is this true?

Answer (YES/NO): NO